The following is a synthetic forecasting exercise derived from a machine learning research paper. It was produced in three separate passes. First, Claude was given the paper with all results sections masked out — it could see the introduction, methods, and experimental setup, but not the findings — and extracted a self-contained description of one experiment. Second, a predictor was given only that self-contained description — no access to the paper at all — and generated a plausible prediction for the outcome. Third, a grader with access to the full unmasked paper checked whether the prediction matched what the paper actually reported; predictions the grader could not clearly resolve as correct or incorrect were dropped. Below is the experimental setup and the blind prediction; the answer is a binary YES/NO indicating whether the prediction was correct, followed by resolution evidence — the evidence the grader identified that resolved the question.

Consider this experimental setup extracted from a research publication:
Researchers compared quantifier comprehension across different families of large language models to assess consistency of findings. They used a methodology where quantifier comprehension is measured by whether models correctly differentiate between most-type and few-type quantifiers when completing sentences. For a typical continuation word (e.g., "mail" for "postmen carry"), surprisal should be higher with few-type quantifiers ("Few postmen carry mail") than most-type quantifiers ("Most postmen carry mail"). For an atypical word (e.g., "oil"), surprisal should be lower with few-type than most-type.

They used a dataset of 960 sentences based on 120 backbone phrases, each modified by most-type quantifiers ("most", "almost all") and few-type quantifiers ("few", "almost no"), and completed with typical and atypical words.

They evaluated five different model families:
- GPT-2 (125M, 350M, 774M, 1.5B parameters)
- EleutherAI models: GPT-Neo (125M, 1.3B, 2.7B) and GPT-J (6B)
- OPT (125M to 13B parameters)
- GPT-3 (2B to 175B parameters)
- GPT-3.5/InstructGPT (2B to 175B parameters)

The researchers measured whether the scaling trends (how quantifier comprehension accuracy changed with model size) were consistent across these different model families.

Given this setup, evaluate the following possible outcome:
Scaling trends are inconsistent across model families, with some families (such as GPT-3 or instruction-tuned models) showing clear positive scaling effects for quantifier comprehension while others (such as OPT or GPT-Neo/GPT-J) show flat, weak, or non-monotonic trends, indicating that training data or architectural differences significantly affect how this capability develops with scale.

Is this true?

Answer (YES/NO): NO